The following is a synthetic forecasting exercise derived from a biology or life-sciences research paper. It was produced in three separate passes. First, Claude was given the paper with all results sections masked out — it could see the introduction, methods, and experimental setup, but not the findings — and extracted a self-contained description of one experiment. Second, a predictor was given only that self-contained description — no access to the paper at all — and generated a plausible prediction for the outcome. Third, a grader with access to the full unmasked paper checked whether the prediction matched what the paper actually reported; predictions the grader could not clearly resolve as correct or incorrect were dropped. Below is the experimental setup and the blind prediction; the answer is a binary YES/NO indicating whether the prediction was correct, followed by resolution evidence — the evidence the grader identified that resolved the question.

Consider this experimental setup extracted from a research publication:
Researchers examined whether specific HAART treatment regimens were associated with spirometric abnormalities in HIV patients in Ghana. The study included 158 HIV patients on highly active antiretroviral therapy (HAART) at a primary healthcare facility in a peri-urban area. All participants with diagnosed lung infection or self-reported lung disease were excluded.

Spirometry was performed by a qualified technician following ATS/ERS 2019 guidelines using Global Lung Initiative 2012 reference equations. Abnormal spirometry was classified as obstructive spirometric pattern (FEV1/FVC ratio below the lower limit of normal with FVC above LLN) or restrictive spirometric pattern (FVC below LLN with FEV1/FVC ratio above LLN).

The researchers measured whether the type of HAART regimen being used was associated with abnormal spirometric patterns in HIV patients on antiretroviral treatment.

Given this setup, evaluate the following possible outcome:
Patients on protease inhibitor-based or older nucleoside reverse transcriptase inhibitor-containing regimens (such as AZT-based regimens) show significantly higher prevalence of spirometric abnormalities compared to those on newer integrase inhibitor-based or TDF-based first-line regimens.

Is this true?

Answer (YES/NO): NO